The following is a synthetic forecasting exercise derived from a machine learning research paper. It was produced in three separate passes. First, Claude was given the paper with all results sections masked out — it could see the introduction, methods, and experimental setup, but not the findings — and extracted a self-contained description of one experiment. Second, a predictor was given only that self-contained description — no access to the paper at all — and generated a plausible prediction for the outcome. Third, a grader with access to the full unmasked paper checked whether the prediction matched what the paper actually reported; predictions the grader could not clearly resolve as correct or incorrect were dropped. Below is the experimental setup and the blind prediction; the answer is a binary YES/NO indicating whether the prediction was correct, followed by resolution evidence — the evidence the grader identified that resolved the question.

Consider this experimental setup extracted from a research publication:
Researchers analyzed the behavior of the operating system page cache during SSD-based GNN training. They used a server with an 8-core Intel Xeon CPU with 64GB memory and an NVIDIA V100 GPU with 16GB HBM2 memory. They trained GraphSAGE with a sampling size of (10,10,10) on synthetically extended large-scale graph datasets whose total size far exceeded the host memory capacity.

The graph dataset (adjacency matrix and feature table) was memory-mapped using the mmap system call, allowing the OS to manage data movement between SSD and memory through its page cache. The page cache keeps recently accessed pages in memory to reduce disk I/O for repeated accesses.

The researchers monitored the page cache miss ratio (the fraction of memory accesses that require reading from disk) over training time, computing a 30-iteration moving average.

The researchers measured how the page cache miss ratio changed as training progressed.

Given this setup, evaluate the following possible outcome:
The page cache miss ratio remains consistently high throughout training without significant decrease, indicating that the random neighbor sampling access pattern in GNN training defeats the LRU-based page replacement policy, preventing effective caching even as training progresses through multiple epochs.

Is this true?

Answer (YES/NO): NO